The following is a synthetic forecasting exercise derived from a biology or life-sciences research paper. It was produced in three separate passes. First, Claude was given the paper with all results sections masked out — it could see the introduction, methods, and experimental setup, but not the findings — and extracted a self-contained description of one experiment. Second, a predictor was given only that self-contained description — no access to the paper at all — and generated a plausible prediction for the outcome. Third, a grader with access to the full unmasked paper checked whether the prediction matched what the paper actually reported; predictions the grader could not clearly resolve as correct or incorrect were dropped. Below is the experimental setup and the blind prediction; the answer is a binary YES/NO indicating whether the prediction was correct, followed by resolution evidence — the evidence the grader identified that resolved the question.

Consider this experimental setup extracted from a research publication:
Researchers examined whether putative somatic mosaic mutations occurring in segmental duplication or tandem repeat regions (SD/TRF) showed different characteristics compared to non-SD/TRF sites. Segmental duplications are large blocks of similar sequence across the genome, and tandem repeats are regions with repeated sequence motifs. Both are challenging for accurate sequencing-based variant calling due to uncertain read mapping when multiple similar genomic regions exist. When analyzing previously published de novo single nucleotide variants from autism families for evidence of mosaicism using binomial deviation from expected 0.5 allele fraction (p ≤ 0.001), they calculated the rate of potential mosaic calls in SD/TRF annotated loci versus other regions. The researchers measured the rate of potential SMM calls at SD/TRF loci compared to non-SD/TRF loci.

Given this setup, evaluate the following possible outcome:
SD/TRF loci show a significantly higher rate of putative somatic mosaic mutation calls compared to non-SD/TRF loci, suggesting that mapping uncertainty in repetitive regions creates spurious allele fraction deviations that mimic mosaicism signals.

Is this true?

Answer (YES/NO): YES